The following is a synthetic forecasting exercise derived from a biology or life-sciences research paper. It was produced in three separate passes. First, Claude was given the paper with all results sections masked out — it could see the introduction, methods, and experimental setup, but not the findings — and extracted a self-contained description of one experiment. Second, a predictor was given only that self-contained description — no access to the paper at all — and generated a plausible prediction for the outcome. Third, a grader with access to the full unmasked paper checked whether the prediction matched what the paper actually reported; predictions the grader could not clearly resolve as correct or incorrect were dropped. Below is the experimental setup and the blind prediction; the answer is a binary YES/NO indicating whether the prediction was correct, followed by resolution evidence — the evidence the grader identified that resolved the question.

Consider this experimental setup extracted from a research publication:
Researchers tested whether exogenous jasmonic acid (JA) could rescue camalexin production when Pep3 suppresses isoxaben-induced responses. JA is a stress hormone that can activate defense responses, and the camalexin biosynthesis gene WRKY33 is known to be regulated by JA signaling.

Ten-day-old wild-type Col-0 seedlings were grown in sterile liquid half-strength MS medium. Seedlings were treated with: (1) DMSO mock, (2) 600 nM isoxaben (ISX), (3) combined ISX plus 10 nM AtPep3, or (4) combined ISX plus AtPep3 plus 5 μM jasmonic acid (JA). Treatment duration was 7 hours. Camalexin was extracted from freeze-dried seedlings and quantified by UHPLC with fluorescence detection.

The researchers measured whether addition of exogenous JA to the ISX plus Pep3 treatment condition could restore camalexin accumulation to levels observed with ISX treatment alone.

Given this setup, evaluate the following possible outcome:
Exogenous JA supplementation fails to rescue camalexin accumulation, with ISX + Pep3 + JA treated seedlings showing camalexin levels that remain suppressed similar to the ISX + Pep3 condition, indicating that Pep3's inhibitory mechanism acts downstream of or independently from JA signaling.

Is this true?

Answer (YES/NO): NO